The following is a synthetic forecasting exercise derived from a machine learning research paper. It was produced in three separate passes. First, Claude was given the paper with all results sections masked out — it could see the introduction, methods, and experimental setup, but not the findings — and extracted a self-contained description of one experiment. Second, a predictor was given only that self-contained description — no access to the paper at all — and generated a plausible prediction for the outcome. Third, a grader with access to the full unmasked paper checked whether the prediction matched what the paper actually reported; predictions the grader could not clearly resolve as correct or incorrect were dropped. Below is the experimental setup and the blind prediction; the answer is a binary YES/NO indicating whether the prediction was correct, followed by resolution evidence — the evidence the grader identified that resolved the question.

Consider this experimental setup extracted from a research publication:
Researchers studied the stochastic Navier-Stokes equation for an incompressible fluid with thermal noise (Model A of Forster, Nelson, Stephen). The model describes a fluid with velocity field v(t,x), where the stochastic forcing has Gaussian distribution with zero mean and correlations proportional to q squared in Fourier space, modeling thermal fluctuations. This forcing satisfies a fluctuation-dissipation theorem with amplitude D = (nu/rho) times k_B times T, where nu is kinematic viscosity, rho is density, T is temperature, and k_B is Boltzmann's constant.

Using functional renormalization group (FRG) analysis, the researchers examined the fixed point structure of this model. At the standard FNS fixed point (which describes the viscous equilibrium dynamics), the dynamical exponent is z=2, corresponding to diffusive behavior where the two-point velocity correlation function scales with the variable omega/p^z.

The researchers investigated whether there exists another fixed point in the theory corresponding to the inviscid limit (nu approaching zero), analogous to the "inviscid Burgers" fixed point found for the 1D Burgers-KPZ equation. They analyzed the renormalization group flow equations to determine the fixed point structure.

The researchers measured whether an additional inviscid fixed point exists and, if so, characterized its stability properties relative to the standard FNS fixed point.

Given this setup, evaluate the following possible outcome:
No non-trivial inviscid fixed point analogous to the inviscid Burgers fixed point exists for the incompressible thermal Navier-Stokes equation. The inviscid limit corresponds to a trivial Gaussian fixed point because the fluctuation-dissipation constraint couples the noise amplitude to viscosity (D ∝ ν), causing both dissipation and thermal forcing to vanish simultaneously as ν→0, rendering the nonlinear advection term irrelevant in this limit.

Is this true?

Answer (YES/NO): NO